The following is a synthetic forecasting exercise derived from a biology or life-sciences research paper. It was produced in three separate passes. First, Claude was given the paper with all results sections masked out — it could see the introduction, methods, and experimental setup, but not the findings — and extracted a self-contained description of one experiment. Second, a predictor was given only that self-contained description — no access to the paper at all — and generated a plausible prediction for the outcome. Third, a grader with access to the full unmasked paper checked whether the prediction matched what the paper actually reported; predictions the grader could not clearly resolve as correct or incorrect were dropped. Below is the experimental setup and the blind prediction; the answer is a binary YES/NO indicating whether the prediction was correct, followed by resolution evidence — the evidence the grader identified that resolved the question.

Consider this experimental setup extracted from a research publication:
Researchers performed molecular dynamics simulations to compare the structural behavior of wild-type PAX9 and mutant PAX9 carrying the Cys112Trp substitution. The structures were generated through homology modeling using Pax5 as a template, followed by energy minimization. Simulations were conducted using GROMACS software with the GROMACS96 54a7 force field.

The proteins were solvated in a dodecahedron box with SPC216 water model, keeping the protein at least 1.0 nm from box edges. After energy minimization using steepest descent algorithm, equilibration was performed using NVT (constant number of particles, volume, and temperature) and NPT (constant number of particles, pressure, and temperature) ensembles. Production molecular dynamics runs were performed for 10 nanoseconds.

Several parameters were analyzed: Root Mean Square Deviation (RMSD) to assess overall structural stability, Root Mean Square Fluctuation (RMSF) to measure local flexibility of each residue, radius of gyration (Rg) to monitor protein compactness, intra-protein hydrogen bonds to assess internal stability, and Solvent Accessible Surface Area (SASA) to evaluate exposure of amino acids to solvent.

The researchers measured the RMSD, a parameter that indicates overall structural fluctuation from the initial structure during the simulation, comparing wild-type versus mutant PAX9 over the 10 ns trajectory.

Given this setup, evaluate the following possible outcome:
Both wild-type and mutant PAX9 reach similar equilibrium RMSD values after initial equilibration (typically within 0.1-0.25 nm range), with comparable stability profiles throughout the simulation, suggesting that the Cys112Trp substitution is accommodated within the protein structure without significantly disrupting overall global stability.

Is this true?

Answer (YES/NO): NO